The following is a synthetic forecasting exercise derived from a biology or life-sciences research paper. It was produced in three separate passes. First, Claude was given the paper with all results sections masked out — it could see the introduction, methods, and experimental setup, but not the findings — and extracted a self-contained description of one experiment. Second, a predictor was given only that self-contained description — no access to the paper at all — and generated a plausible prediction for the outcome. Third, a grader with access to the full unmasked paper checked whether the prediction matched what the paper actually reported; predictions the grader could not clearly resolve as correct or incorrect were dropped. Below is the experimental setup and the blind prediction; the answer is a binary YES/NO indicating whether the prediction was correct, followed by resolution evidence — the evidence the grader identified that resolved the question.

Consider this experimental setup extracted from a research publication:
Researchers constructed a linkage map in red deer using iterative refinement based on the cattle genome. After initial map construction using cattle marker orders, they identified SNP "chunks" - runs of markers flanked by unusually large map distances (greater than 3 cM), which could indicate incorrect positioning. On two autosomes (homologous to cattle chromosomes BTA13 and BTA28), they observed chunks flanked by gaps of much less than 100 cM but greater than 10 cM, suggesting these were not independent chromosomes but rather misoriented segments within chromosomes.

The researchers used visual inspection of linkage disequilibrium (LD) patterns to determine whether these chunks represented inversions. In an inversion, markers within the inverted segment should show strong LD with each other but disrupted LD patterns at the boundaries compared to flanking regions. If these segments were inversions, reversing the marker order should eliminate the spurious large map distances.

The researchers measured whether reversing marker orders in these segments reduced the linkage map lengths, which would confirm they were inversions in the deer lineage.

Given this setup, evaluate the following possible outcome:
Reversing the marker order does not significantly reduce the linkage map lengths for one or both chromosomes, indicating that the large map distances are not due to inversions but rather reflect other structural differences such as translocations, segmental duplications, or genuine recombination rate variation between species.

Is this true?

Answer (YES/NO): NO